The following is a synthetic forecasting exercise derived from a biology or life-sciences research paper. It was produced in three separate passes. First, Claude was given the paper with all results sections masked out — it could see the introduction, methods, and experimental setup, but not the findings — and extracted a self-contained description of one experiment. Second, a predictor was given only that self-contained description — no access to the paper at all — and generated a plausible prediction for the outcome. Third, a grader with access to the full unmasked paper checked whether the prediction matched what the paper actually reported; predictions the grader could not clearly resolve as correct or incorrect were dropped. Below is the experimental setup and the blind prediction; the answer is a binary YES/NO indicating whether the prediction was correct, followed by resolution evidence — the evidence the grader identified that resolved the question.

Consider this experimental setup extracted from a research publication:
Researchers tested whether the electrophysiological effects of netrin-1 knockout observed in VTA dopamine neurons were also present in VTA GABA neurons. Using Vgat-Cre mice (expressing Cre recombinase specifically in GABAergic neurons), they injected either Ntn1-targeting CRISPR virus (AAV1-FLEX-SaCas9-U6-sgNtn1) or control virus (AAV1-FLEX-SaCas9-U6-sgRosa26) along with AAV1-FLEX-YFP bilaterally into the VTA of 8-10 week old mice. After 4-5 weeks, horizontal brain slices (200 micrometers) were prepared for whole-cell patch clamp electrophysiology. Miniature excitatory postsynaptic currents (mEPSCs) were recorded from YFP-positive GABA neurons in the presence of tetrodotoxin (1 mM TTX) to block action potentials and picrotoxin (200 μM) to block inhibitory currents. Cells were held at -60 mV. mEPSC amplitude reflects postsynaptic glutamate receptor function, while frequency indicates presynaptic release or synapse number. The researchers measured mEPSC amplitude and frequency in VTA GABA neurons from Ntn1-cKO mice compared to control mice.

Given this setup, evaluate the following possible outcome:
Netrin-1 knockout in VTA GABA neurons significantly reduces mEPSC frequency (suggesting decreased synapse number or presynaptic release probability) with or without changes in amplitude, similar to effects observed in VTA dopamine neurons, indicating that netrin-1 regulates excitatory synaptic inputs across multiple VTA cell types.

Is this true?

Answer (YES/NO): YES